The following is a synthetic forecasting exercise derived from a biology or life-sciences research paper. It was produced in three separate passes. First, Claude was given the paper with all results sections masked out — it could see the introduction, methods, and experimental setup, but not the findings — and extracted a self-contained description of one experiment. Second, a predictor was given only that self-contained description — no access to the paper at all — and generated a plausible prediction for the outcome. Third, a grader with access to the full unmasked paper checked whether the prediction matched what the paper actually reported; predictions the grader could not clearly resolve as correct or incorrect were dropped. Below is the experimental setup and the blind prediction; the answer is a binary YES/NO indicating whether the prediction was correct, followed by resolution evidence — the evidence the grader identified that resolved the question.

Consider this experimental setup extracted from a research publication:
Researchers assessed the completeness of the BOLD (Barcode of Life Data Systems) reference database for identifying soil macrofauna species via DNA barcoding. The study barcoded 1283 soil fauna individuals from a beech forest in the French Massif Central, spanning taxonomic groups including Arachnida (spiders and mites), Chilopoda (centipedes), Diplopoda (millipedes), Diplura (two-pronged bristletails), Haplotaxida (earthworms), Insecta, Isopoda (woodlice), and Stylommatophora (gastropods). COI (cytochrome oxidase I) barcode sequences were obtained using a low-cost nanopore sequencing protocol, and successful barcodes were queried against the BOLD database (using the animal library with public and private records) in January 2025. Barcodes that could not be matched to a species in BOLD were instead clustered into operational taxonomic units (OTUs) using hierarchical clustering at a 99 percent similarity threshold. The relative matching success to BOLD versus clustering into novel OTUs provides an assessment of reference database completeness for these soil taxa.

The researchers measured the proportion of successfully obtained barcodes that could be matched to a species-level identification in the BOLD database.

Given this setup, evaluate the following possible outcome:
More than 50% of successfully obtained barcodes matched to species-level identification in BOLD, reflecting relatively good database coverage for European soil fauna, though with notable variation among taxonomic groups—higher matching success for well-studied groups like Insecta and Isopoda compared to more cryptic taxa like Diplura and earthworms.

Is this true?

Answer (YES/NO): NO